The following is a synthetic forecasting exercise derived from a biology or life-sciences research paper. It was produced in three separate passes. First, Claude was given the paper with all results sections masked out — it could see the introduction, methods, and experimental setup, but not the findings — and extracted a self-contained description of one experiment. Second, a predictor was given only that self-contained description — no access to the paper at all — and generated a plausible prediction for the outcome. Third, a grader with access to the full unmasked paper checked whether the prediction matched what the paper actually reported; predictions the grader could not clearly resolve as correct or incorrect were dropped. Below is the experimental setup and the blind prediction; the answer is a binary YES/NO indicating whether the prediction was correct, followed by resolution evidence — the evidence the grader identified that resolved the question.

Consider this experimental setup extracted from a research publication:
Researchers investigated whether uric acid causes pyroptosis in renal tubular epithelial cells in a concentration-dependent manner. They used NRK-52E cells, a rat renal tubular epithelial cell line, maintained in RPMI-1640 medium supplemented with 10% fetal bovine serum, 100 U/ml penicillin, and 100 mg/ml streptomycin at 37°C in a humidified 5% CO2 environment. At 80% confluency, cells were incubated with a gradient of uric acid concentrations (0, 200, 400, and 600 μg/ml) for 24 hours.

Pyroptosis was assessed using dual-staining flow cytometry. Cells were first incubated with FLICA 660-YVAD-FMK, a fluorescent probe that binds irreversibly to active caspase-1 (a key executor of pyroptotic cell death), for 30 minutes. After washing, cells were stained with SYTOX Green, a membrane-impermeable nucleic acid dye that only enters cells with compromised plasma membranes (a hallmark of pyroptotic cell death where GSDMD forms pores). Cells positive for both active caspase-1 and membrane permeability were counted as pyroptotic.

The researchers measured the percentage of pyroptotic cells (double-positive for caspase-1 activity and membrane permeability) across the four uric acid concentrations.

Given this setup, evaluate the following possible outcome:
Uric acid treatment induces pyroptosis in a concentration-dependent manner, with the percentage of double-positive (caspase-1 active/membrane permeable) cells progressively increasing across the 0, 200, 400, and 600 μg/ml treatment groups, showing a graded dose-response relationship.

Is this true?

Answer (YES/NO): NO